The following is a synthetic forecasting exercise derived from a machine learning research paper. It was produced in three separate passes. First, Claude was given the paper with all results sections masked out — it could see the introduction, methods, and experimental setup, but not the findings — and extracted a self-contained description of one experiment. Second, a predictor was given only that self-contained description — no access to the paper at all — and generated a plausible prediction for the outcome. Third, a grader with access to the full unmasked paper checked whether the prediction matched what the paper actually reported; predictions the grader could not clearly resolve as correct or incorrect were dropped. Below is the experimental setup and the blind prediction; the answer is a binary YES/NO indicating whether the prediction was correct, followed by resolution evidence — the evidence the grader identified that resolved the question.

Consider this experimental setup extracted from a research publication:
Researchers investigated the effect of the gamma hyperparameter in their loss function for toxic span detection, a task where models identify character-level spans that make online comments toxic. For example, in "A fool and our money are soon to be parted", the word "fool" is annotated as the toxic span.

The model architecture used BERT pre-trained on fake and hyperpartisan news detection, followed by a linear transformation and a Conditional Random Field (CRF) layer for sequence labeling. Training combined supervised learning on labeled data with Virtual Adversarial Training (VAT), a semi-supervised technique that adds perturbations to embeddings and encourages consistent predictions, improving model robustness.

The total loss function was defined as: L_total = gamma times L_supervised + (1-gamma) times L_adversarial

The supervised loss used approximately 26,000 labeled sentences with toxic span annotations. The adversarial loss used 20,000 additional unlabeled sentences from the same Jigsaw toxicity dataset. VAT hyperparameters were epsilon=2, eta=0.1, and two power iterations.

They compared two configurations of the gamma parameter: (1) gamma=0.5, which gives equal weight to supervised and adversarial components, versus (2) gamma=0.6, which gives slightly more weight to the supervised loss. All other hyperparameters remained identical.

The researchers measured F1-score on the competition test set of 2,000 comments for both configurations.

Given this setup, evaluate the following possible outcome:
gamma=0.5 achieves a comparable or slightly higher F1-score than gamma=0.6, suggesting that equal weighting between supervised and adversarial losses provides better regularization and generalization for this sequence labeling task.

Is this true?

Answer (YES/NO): NO